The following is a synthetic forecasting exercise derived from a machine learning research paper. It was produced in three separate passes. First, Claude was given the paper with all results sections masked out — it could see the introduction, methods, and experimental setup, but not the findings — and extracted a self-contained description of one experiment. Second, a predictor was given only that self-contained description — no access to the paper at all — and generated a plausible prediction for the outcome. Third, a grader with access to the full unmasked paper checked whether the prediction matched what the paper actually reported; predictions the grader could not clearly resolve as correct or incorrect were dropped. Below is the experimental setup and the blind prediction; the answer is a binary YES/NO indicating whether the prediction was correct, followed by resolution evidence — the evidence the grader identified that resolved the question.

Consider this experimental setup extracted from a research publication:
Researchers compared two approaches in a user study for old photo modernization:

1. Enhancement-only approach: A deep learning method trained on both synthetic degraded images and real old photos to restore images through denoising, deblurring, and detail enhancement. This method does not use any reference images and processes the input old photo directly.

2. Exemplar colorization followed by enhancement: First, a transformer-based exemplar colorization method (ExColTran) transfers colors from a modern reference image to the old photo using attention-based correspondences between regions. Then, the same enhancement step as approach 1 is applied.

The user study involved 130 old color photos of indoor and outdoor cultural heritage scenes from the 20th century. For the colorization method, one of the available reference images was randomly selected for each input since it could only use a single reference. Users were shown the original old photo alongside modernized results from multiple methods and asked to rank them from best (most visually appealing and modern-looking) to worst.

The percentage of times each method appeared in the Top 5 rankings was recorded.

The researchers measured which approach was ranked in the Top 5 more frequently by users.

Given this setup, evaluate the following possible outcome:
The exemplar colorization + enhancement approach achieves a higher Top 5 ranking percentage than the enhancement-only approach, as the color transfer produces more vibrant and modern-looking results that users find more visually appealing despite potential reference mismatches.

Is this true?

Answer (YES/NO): NO